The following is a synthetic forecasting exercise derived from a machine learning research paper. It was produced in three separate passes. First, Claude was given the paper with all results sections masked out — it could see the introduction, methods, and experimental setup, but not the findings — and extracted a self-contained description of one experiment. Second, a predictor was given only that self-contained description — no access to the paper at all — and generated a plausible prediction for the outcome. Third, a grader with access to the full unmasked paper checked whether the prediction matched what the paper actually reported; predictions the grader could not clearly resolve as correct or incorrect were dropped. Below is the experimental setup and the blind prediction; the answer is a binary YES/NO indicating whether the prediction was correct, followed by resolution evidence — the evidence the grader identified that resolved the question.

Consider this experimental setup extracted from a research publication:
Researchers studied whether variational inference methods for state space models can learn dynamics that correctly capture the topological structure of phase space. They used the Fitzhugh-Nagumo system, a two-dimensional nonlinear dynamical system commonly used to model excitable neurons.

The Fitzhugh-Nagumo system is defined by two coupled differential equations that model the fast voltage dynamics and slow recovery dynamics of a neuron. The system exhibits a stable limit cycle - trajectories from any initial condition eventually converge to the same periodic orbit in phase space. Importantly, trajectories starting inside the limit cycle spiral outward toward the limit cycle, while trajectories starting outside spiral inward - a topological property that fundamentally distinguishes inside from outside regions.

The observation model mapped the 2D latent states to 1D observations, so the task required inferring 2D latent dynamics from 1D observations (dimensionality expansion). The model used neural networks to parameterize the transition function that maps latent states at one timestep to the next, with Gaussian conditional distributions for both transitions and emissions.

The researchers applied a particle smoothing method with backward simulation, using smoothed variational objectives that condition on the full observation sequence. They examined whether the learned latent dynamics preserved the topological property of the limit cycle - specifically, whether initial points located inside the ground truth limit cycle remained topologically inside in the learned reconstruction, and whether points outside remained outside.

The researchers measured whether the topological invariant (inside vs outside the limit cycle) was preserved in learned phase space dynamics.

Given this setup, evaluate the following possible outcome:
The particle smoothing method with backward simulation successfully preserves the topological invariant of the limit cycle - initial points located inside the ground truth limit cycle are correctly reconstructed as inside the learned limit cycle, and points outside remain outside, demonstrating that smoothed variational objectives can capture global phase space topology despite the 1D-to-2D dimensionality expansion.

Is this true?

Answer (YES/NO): YES